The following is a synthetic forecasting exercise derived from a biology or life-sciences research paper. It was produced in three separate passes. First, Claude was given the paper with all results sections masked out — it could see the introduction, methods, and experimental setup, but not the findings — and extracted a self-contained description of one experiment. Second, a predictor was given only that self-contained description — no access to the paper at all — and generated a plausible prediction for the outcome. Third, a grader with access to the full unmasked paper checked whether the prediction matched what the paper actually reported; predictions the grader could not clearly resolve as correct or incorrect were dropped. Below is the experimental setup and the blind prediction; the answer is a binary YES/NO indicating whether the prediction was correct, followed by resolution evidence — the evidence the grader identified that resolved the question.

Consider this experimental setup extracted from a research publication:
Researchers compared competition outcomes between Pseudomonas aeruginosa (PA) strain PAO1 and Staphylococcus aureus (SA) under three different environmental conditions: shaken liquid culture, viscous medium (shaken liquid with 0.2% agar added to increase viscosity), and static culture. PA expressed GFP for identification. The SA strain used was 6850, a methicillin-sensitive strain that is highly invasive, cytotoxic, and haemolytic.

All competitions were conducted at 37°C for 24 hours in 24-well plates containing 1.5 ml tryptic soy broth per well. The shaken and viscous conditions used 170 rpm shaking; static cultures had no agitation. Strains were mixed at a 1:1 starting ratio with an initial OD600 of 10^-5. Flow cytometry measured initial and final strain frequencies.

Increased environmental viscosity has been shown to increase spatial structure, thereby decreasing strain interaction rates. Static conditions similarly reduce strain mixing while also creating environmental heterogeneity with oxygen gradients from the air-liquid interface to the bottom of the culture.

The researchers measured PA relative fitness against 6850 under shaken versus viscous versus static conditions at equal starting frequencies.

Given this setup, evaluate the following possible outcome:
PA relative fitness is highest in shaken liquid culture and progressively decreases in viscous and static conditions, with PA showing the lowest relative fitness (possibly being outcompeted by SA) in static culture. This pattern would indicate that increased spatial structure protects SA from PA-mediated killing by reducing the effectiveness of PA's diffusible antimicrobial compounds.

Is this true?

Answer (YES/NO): NO